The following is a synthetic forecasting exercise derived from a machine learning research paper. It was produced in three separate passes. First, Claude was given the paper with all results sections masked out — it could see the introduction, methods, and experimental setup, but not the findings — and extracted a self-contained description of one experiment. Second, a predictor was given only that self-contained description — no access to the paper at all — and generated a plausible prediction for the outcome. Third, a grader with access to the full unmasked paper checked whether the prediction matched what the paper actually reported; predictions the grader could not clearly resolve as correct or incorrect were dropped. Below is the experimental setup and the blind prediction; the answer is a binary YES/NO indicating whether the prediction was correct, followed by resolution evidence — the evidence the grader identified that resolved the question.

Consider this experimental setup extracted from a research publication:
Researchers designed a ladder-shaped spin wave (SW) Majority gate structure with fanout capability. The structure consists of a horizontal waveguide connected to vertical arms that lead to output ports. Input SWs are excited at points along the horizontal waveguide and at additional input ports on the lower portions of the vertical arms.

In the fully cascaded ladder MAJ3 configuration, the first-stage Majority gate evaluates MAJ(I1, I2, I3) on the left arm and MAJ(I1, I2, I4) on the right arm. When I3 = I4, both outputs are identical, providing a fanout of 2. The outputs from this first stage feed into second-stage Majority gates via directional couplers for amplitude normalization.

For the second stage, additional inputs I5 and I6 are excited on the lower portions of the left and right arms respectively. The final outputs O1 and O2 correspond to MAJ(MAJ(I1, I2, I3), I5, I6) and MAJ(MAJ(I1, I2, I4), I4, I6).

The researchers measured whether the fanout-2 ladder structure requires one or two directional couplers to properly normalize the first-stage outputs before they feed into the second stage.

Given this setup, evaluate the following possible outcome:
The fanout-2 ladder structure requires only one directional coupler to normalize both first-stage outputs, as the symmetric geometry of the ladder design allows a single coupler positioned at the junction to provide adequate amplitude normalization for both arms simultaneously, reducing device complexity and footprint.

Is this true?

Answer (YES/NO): NO